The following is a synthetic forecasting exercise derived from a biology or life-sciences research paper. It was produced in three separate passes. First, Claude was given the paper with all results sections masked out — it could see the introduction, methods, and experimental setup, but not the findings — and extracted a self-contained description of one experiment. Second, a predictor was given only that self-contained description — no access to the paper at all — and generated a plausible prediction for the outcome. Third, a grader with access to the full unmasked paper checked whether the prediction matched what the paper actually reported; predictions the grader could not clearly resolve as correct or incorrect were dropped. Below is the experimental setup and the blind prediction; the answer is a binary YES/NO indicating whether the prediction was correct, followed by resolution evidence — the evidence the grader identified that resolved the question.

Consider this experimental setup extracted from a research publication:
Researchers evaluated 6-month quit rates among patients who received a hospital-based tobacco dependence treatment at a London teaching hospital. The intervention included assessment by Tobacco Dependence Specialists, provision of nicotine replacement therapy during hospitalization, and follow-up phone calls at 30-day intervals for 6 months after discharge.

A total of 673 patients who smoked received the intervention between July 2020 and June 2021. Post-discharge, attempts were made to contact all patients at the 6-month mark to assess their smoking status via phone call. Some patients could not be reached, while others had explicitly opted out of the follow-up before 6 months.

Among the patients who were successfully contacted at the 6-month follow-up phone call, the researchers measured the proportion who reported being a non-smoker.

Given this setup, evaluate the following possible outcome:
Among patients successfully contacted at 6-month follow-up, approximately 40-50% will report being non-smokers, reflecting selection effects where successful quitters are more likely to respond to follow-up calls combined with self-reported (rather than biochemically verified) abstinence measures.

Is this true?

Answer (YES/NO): NO